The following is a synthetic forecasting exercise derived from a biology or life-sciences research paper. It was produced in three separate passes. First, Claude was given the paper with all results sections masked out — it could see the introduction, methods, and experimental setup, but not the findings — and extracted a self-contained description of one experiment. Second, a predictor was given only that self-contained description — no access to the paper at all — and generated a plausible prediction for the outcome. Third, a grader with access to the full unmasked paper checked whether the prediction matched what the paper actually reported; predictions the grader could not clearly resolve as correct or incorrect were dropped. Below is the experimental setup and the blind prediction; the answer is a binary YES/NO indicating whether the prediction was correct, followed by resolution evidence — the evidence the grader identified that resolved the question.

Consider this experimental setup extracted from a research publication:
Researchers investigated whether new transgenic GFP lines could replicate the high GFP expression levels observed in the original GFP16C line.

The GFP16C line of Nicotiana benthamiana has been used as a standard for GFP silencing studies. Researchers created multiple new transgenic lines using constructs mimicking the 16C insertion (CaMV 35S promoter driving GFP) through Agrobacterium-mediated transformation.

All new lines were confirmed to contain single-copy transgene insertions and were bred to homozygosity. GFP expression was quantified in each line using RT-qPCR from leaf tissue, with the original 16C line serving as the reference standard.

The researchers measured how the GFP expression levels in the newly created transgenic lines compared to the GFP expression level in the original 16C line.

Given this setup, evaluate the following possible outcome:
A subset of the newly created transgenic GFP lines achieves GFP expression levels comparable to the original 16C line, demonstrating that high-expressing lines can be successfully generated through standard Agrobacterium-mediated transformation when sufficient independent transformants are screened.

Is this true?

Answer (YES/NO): NO